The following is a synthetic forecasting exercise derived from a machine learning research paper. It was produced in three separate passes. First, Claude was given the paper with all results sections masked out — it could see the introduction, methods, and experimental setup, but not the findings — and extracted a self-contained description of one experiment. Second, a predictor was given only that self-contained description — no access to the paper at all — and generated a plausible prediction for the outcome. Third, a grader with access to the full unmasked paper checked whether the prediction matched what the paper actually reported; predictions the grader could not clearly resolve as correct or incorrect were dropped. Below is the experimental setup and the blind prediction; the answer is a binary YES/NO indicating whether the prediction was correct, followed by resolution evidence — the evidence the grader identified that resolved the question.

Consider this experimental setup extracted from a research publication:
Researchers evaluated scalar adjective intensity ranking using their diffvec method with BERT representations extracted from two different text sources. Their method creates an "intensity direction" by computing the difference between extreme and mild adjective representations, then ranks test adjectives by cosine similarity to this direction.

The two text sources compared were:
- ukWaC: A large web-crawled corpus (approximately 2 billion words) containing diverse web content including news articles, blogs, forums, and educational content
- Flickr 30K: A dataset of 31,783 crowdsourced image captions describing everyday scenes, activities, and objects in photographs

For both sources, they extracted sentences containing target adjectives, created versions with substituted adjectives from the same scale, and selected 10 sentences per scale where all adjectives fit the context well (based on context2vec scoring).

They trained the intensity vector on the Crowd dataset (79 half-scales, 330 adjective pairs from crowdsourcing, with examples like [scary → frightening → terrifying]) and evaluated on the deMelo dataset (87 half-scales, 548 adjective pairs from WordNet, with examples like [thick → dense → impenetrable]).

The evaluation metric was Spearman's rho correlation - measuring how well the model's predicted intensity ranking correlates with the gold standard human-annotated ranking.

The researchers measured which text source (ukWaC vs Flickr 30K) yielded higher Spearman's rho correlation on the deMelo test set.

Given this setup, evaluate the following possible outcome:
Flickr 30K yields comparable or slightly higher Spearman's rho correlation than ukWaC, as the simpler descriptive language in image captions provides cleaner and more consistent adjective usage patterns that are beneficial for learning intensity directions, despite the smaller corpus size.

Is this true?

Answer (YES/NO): NO